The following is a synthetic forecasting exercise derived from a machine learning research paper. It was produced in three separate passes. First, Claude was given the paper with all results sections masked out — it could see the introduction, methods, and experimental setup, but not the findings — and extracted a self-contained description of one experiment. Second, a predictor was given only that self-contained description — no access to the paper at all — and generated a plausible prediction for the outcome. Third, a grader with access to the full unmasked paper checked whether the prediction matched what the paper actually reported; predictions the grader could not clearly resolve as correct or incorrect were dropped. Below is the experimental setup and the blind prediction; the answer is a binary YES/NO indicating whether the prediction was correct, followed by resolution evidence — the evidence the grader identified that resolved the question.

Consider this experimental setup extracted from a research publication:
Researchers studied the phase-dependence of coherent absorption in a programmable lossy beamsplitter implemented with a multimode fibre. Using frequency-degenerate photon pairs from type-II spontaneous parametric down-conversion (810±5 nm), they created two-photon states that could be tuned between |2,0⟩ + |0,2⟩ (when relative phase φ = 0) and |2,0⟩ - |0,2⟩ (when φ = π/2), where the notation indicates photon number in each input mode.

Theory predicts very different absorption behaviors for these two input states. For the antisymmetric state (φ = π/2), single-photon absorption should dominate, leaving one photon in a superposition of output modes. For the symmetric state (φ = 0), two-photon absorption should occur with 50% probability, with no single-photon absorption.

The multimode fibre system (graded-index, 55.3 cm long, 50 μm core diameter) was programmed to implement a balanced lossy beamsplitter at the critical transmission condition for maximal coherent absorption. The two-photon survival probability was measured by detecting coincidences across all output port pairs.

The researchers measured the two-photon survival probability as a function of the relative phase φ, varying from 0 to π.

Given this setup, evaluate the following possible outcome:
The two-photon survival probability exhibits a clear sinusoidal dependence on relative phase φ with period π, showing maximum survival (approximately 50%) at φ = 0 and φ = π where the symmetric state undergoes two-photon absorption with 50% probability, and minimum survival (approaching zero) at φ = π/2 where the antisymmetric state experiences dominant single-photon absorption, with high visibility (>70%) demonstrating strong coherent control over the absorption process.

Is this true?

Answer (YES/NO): YES